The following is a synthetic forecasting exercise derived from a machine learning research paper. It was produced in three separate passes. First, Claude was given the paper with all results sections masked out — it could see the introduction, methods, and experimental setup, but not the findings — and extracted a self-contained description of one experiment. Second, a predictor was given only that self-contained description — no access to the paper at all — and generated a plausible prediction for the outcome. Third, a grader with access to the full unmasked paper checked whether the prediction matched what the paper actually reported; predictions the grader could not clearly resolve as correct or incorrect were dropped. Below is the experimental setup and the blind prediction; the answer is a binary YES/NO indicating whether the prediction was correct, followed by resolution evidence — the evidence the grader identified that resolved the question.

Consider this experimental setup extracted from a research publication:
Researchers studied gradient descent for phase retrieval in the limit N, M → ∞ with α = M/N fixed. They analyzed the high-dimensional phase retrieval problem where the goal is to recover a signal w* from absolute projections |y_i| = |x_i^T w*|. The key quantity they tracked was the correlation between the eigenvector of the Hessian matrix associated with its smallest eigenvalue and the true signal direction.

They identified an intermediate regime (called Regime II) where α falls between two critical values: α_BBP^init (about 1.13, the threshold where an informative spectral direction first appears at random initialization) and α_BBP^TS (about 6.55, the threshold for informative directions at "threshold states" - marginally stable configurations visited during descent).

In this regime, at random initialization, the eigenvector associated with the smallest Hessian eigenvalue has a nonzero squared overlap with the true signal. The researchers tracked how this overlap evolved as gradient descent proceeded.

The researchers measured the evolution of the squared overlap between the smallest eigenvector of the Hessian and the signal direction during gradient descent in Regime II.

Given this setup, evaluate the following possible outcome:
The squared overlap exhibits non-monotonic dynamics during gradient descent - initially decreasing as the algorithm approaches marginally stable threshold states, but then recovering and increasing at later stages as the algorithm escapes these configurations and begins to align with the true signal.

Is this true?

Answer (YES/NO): NO